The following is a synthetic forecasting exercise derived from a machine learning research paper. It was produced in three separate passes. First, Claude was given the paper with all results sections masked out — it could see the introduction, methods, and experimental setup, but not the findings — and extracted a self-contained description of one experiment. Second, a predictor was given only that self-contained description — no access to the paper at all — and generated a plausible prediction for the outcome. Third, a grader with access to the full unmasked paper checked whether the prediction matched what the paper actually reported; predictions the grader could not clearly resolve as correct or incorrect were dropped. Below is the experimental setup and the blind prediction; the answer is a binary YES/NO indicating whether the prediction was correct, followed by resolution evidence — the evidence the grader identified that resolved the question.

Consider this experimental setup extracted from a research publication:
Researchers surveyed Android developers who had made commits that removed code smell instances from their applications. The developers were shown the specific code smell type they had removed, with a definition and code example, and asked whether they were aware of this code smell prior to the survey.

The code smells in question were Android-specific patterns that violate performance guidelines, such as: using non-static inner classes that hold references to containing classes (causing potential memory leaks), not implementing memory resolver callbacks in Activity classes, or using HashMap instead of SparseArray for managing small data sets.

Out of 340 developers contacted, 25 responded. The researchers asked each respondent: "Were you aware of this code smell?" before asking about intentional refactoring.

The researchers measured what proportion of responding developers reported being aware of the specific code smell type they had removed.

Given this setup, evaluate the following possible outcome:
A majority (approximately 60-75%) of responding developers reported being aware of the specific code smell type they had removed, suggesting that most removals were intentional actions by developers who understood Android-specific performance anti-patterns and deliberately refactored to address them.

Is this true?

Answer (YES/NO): NO